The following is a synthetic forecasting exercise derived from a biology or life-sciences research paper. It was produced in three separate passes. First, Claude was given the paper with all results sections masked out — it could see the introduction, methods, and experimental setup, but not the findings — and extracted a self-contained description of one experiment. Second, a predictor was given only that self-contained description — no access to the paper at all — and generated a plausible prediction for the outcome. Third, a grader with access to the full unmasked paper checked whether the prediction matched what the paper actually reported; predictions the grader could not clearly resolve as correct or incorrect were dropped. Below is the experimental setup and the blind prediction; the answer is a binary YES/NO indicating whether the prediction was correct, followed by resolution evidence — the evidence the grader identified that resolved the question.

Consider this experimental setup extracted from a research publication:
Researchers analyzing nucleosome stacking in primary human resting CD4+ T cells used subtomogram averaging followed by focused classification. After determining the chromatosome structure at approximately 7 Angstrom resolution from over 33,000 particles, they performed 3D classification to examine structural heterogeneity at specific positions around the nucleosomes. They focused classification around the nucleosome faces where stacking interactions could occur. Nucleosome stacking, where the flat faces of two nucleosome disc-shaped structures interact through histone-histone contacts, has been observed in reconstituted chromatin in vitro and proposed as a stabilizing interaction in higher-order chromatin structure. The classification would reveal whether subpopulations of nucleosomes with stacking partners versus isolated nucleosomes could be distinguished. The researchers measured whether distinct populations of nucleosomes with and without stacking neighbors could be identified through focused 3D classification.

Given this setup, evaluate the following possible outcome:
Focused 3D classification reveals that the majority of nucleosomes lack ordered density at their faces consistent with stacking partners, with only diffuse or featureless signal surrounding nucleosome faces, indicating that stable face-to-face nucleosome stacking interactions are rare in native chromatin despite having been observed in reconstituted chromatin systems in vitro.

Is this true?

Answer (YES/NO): NO